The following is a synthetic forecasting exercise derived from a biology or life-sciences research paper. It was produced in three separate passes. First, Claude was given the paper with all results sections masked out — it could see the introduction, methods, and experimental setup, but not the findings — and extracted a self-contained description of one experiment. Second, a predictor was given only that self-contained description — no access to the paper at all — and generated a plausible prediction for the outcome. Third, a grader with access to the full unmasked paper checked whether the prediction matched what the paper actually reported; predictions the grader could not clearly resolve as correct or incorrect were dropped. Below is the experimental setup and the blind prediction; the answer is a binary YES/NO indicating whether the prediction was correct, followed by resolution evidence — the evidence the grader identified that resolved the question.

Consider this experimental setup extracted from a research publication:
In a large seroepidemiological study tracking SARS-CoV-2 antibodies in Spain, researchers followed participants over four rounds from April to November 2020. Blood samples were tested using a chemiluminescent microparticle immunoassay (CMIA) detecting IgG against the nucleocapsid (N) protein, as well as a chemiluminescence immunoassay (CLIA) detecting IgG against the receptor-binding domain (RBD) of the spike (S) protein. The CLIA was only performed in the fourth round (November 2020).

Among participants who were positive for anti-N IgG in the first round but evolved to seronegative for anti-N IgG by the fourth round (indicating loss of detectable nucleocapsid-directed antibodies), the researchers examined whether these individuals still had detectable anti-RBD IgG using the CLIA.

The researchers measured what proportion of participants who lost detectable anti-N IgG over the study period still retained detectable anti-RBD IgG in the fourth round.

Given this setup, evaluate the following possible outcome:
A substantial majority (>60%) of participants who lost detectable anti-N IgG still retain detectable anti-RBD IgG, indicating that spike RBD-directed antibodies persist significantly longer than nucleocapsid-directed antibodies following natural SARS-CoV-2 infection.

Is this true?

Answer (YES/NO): NO